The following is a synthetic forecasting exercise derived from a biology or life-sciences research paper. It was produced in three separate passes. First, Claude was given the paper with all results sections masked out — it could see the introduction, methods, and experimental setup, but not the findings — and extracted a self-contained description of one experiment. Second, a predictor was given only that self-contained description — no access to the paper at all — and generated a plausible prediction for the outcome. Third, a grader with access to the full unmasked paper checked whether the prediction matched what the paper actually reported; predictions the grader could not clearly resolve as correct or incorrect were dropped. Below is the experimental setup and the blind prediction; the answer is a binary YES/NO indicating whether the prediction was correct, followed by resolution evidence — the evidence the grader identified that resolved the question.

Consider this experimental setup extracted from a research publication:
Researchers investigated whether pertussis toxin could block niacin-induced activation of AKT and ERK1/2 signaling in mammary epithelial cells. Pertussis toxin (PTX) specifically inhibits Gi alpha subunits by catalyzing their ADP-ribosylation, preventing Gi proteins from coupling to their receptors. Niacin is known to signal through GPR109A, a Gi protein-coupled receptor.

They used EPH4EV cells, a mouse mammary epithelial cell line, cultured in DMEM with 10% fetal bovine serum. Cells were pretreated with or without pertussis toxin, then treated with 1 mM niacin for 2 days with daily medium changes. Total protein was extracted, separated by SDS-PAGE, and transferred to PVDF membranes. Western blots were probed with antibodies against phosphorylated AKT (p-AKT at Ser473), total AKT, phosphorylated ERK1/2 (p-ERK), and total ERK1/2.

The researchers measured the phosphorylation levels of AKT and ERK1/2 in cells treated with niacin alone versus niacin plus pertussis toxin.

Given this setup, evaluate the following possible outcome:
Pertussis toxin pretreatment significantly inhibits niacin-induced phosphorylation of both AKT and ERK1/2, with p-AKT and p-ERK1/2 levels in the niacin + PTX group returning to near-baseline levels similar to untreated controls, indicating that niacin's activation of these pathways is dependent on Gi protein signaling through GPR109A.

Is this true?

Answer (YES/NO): YES